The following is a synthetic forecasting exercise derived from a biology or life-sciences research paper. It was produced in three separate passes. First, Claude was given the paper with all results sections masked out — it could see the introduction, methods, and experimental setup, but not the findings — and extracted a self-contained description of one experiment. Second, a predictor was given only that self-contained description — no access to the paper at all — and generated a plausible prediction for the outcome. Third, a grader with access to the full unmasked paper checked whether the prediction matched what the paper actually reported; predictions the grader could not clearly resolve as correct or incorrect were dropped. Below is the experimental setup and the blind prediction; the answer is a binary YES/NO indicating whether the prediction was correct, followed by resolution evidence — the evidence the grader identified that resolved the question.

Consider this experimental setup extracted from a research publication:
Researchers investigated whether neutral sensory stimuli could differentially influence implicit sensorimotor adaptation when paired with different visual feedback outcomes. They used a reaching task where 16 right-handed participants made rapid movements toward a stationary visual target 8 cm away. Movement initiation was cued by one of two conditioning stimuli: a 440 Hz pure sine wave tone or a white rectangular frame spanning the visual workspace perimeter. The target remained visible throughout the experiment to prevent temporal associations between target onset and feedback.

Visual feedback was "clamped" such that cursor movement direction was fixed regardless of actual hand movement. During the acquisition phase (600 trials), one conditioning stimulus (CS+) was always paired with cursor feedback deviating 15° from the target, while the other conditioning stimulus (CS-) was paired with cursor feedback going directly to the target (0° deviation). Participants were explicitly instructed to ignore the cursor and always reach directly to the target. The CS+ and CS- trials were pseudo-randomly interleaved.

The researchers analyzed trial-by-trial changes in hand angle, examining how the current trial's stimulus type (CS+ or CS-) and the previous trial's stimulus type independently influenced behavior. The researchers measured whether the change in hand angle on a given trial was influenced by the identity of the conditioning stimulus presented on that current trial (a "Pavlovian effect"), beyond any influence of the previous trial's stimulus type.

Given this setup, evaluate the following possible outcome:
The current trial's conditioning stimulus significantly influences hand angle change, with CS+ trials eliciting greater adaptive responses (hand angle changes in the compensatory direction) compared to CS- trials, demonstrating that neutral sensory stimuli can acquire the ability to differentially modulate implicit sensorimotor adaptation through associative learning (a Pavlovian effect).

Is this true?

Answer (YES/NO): YES